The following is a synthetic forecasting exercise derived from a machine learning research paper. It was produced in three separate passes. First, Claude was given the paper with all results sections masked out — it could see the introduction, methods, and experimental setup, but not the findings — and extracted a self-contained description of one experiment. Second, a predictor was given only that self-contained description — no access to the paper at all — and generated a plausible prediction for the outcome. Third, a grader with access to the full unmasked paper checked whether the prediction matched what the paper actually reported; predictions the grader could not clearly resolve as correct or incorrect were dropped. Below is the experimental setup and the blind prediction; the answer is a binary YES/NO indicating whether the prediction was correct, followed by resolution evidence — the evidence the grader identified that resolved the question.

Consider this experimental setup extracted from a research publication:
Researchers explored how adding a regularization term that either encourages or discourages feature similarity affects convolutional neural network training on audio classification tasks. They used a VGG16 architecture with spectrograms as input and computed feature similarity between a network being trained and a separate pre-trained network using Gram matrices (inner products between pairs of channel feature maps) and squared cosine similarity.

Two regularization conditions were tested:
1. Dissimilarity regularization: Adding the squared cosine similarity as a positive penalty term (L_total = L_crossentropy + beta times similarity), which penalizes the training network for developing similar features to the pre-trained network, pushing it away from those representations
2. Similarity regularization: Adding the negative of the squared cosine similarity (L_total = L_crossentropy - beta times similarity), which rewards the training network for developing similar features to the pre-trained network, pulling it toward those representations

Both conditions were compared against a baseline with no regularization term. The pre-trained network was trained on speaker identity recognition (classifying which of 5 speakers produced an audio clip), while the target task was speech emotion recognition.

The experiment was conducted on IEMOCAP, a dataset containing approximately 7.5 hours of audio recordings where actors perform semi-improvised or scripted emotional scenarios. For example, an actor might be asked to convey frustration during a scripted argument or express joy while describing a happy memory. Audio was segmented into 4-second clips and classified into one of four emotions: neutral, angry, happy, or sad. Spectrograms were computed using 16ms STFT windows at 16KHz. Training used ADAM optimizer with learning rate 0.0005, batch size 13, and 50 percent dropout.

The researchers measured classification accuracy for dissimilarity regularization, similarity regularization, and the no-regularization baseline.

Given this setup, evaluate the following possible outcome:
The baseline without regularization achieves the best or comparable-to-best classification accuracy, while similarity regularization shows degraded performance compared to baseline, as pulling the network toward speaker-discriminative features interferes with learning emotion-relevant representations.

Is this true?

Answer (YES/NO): NO